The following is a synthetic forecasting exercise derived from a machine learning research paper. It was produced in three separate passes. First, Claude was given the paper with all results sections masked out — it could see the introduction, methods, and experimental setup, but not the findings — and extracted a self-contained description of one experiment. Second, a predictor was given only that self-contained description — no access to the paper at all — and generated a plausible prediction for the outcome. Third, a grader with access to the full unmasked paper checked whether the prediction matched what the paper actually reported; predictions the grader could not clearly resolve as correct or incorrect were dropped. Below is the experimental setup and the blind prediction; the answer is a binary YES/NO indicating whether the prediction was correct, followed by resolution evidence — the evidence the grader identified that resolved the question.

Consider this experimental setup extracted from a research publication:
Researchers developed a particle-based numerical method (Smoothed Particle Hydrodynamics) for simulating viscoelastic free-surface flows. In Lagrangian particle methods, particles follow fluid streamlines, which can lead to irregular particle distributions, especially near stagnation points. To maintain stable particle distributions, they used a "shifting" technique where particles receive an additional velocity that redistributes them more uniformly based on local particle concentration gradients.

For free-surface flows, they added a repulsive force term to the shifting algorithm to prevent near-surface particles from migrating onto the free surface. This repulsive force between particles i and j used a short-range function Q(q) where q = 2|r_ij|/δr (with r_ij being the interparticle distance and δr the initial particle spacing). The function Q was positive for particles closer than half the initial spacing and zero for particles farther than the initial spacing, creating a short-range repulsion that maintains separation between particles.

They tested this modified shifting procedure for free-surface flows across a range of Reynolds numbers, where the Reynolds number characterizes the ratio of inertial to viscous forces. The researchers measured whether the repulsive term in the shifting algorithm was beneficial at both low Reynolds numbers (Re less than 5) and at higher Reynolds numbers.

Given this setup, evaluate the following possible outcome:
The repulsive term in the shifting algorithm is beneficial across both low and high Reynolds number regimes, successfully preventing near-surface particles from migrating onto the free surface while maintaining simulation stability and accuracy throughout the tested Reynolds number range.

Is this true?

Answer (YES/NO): NO